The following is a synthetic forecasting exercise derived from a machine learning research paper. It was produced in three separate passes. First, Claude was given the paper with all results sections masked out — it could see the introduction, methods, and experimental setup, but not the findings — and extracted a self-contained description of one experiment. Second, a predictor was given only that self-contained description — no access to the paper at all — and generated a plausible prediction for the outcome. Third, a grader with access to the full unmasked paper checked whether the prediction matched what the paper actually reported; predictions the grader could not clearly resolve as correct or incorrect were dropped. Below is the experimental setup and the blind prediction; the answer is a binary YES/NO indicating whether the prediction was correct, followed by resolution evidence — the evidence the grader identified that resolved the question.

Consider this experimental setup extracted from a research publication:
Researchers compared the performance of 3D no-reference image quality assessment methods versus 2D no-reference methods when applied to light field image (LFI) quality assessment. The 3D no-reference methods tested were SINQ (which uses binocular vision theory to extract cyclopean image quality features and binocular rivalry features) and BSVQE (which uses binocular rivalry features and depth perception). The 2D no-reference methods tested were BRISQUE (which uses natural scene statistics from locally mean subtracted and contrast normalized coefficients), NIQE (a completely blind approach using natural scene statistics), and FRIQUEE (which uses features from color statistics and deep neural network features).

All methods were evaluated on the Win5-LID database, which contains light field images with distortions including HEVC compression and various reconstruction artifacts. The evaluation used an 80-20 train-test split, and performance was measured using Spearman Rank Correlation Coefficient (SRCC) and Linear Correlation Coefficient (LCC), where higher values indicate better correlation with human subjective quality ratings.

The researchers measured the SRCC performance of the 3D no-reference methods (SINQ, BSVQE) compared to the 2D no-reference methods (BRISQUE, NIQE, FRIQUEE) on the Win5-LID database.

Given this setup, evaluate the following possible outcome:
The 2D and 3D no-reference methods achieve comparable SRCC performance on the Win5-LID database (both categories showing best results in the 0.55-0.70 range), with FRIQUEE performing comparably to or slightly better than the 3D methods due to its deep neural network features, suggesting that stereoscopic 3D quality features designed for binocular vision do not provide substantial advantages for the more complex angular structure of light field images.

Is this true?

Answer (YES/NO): NO